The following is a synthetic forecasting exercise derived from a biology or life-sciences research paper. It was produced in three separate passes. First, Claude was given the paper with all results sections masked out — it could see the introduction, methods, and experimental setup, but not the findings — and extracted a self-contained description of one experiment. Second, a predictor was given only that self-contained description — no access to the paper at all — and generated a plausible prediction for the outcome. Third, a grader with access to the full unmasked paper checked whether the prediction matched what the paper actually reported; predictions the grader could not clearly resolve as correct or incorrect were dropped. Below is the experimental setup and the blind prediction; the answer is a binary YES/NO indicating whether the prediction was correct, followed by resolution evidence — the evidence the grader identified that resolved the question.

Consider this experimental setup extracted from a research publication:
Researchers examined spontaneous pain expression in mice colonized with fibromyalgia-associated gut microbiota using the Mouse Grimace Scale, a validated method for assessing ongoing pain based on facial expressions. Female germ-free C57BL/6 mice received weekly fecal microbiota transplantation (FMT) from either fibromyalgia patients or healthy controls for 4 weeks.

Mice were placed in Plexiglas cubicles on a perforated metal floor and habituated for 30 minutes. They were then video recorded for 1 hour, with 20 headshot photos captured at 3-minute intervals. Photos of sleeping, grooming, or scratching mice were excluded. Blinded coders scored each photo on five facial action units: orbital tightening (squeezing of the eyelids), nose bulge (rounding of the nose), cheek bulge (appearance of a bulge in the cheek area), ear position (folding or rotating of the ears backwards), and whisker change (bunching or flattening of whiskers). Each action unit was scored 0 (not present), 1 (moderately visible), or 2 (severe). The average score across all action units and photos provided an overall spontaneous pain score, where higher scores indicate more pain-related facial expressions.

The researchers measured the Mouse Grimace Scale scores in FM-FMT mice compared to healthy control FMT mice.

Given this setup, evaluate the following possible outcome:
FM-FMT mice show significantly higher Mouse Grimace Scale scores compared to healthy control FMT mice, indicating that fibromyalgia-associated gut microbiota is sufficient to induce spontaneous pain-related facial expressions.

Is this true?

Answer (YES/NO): YES